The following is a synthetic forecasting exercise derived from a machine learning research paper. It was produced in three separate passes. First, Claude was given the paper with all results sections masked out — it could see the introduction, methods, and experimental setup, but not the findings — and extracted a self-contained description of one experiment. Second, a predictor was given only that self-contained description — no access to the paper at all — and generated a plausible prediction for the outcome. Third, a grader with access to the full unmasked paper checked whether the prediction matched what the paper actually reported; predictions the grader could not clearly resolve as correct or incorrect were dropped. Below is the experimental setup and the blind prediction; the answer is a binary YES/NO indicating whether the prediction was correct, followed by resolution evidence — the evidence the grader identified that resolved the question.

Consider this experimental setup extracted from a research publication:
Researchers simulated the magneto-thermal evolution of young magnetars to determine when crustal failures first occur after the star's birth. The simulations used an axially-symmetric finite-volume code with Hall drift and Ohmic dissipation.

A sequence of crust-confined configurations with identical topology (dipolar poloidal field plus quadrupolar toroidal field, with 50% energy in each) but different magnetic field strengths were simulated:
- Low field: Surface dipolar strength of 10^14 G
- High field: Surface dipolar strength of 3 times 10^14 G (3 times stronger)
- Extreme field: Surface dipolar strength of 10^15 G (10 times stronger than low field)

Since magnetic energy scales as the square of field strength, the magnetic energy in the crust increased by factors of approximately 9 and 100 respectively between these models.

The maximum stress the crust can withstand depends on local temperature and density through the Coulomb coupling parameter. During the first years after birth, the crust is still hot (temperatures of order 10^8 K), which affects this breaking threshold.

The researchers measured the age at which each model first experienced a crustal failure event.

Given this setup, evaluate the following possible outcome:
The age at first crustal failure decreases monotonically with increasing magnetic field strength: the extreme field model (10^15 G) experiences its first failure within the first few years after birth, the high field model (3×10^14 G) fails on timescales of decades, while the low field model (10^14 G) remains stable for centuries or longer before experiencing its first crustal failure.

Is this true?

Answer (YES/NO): NO